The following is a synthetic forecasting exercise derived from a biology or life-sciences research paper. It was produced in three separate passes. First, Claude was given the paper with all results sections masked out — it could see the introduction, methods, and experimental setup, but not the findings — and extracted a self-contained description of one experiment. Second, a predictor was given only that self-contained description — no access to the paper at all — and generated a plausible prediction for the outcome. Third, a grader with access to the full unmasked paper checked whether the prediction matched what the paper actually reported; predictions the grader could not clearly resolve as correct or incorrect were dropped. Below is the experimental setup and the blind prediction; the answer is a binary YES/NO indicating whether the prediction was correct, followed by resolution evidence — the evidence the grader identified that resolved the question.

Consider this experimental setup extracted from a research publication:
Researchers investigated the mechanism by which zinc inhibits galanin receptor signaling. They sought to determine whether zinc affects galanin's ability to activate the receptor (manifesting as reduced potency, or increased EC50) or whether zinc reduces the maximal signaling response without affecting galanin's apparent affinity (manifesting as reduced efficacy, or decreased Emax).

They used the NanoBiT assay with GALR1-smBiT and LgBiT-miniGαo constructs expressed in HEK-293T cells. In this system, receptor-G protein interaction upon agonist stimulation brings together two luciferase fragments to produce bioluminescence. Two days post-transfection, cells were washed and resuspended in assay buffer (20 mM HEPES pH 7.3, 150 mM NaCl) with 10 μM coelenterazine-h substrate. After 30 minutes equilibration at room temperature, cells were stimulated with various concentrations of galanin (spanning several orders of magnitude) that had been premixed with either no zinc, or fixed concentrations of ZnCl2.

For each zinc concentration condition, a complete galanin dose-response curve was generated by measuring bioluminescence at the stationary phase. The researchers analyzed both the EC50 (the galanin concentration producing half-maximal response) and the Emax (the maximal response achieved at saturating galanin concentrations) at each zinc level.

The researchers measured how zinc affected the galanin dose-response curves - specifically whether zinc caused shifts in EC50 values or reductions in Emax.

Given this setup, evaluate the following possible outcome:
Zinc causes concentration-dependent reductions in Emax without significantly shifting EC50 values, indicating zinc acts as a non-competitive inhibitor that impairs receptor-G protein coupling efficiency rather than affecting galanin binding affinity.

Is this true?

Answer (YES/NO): NO